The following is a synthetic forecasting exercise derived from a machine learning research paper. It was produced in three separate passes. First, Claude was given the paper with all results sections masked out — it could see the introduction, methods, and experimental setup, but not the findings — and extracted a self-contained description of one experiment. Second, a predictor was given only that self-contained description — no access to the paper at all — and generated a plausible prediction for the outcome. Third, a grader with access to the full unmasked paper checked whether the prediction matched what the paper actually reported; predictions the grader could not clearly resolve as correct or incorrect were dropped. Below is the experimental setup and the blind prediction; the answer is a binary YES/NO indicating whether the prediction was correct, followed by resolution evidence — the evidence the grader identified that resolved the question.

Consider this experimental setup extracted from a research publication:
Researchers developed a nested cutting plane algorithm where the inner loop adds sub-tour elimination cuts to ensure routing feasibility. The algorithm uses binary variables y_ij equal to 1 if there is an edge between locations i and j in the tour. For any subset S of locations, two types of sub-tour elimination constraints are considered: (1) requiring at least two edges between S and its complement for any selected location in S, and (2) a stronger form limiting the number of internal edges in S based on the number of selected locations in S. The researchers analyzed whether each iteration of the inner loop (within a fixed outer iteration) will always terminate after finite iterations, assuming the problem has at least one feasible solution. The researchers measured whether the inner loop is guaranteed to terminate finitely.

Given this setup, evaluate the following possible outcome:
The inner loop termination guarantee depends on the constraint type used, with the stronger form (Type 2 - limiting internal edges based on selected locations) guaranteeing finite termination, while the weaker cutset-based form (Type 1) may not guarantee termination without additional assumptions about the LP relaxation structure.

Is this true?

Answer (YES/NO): NO